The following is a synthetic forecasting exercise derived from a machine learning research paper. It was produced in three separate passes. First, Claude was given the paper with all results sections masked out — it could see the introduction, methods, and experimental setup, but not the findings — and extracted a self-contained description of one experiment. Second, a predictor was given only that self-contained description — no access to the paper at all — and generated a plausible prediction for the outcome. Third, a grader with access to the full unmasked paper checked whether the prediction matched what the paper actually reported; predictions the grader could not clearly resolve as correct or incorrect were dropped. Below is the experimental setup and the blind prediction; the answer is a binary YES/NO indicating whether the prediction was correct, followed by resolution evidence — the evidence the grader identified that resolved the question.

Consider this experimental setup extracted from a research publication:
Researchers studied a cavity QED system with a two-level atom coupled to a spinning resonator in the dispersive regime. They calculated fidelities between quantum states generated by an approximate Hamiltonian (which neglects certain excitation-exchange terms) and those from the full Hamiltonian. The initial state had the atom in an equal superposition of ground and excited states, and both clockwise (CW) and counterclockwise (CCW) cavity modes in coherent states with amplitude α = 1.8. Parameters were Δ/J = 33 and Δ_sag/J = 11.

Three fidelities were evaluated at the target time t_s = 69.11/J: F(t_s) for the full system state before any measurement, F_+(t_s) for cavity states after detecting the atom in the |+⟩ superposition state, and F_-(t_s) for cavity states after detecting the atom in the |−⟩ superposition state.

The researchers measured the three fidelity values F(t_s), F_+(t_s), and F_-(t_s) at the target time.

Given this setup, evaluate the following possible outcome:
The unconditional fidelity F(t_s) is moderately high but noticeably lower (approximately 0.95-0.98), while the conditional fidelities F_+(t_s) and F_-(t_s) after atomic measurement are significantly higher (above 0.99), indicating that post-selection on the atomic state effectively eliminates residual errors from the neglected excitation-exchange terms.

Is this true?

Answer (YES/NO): NO